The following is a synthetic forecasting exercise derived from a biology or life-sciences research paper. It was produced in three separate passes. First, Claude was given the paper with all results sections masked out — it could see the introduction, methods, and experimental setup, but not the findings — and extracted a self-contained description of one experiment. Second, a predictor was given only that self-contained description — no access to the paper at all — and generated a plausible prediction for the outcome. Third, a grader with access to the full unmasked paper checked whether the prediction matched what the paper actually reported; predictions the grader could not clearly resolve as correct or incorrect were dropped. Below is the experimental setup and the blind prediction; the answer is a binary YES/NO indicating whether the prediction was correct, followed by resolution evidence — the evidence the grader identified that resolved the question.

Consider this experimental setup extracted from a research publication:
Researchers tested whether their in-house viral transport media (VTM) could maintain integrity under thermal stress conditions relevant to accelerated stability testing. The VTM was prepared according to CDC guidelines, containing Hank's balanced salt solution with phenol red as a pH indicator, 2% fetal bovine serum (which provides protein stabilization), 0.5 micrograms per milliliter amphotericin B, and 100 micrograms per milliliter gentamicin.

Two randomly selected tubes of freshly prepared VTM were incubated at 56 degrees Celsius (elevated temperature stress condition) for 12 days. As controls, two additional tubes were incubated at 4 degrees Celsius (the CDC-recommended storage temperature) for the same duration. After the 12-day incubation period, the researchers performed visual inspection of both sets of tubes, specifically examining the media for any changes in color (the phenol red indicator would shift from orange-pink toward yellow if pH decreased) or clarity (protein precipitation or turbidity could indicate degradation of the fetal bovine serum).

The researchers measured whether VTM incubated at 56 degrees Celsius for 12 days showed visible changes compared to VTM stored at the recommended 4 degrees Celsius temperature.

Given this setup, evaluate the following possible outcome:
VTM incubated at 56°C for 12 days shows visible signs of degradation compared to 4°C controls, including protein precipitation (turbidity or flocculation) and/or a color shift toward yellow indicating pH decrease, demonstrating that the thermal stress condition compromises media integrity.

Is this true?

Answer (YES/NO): NO